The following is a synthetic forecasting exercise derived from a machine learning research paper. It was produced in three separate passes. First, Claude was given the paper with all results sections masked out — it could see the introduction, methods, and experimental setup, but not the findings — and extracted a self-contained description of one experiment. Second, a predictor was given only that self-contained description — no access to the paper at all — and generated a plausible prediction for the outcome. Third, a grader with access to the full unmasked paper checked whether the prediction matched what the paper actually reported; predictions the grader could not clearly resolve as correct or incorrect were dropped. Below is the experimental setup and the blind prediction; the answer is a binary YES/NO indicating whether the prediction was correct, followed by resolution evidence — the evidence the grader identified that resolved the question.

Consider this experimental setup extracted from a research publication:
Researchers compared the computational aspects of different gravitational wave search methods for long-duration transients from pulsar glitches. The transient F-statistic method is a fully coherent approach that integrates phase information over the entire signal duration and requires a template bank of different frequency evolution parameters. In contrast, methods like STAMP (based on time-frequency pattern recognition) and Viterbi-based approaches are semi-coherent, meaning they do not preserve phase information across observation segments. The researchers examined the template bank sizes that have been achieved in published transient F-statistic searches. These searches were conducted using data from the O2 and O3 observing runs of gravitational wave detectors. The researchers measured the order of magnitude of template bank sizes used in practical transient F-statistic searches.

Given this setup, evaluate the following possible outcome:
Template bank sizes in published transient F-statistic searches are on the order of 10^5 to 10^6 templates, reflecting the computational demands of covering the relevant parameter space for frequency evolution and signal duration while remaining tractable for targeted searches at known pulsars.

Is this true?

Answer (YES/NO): NO